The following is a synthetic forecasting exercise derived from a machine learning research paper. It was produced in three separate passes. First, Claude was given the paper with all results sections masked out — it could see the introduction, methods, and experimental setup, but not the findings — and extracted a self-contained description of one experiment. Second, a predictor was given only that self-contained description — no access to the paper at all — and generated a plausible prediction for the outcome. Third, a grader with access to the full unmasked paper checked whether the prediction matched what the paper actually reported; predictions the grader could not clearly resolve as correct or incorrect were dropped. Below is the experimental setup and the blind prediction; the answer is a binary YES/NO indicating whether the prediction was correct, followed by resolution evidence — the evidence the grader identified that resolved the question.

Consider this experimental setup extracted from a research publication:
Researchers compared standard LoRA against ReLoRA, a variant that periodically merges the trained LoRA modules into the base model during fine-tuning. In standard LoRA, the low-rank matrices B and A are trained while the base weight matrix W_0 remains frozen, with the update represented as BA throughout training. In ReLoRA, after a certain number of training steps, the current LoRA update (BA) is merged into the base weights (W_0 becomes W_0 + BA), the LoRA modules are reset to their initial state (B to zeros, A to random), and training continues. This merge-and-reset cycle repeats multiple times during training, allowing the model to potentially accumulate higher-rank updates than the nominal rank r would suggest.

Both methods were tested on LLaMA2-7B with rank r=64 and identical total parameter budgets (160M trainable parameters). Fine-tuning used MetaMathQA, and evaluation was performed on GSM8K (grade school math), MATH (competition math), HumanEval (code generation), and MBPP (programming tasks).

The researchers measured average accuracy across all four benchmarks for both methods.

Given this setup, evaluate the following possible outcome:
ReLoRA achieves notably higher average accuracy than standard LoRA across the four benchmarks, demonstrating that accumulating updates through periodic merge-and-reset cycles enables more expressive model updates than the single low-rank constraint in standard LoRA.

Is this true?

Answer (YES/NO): NO